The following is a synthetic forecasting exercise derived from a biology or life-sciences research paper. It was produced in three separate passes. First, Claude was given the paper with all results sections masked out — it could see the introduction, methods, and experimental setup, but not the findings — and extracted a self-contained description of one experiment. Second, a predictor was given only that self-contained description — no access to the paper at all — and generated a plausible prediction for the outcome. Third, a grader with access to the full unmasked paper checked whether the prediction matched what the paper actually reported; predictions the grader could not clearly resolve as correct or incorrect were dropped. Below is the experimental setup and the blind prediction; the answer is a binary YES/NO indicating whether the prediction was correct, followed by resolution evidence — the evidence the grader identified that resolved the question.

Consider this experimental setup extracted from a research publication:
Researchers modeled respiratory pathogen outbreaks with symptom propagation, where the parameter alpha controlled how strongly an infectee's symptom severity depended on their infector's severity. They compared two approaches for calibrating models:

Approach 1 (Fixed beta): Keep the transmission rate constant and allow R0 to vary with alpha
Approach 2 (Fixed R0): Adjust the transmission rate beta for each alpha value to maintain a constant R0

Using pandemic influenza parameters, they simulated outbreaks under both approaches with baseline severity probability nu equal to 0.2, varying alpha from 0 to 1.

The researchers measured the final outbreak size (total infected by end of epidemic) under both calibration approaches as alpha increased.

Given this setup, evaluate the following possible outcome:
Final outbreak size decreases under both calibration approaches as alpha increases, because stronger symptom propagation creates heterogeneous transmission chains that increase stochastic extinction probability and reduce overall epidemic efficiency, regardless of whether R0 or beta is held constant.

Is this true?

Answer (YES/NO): NO